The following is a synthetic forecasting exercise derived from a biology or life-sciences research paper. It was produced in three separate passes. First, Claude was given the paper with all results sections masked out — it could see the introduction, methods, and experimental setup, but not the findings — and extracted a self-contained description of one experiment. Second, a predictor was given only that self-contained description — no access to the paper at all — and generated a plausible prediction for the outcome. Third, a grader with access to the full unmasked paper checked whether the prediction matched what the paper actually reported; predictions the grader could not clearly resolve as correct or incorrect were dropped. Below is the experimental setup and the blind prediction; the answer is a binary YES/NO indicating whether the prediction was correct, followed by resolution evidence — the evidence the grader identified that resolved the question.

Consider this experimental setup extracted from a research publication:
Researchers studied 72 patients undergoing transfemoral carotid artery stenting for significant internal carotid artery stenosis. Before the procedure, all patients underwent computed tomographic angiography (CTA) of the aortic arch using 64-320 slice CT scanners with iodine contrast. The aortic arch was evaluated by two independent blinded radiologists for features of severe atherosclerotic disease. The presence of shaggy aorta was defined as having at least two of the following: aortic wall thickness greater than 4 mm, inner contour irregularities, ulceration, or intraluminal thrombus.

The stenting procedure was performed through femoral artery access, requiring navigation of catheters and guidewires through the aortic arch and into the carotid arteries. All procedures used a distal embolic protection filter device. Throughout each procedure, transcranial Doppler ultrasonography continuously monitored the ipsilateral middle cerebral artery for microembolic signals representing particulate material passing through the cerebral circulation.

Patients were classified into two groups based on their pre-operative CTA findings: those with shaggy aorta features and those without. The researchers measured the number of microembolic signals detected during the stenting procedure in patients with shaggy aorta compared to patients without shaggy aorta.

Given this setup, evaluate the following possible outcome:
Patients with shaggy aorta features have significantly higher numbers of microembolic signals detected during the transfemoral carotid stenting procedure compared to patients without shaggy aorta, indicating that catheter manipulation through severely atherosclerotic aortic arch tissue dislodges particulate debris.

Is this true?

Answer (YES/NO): YES